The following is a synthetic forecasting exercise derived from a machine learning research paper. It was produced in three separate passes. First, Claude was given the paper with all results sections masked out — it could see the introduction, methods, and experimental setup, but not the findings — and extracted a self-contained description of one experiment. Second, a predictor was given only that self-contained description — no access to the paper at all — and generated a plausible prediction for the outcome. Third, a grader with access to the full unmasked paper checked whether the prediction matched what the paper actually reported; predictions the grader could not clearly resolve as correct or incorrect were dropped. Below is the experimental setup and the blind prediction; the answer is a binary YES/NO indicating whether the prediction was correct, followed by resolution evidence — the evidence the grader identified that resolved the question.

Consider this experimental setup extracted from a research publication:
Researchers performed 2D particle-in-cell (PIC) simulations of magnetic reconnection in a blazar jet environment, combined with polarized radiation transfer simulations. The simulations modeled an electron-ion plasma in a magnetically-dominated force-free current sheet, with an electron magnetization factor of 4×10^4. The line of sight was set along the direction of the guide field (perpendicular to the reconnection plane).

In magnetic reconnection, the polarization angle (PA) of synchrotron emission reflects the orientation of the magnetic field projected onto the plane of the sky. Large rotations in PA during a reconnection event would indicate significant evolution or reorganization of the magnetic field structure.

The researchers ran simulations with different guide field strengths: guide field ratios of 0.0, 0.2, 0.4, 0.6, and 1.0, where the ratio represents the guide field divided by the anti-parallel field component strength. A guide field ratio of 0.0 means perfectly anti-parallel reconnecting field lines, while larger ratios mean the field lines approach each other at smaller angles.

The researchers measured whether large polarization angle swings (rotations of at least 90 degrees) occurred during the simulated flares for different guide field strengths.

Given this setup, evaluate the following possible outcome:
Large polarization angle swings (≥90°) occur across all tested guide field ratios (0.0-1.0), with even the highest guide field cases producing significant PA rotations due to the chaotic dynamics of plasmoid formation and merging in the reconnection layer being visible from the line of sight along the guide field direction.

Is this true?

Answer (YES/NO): NO